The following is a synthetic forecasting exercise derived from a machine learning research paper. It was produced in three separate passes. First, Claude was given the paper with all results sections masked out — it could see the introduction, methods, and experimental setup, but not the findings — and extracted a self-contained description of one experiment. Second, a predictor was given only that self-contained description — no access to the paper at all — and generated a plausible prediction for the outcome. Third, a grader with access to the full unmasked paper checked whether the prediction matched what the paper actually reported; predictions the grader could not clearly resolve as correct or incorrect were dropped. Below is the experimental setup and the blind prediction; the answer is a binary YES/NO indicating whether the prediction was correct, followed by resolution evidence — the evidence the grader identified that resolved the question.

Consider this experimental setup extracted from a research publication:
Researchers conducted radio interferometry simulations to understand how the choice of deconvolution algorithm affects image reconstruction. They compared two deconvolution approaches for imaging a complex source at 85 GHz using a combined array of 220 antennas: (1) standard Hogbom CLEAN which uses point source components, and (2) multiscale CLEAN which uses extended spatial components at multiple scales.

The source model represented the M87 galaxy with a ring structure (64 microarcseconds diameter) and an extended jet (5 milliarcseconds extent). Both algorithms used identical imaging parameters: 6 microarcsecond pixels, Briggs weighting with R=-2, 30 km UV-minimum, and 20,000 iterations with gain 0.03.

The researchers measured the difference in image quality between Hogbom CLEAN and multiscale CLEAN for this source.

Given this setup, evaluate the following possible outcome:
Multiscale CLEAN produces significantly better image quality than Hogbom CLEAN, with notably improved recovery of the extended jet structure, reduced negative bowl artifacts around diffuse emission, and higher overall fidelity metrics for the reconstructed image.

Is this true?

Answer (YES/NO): NO